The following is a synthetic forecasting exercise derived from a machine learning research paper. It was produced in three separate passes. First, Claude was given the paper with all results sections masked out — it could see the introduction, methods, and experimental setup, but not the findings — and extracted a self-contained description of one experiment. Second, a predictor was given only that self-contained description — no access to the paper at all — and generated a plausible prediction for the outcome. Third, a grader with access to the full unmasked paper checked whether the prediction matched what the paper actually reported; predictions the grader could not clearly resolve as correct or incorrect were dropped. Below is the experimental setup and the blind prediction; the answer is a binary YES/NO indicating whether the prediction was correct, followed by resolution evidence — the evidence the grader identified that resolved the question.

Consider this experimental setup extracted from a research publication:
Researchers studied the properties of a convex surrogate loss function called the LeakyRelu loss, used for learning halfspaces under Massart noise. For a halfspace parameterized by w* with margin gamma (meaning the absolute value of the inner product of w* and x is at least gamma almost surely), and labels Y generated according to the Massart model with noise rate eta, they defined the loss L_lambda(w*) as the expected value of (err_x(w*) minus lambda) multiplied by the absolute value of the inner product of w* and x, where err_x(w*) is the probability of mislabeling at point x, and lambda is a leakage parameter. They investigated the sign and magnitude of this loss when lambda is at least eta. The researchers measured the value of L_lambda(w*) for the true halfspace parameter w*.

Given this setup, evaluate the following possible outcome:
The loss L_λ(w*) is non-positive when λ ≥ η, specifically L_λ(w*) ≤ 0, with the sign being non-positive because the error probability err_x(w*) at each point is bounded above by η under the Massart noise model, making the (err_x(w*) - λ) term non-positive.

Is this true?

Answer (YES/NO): YES